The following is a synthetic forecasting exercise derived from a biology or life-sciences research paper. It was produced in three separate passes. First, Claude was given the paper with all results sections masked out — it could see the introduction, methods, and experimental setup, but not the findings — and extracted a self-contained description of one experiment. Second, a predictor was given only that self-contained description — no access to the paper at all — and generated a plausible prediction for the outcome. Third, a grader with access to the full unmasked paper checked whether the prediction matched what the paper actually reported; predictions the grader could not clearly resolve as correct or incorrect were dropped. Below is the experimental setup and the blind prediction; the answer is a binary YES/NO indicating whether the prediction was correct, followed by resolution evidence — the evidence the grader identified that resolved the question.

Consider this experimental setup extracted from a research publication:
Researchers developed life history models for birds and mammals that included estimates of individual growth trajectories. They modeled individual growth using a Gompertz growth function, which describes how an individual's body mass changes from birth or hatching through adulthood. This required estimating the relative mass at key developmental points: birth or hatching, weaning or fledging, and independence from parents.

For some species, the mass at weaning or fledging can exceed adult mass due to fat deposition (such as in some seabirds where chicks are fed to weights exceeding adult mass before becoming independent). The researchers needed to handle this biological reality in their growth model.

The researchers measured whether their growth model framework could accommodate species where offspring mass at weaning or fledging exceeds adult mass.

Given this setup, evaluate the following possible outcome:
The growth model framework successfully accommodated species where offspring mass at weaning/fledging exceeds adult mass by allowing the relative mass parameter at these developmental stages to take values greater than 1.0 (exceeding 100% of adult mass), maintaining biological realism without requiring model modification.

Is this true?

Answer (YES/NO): NO